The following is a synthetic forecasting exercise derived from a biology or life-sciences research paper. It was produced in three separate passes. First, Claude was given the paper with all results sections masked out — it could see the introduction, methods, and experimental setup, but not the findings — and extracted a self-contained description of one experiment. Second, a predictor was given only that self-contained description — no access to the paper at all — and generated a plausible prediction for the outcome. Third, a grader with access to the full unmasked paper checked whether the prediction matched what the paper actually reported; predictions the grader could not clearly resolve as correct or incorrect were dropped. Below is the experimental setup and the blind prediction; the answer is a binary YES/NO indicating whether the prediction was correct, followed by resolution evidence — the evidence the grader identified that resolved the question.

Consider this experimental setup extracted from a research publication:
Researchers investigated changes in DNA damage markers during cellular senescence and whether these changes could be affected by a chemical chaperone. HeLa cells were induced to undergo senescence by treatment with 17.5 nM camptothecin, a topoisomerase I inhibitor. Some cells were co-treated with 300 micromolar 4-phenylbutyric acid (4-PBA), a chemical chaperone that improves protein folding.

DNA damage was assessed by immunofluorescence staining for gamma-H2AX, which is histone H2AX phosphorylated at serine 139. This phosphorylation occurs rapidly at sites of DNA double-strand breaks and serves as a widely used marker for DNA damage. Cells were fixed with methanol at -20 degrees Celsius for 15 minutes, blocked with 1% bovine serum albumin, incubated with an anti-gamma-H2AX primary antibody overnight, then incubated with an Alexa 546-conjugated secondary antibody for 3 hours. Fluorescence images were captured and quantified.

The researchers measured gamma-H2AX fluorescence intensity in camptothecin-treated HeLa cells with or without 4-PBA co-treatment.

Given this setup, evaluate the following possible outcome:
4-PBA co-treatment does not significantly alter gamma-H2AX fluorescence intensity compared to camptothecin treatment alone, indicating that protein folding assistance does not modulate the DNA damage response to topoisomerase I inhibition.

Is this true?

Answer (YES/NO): NO